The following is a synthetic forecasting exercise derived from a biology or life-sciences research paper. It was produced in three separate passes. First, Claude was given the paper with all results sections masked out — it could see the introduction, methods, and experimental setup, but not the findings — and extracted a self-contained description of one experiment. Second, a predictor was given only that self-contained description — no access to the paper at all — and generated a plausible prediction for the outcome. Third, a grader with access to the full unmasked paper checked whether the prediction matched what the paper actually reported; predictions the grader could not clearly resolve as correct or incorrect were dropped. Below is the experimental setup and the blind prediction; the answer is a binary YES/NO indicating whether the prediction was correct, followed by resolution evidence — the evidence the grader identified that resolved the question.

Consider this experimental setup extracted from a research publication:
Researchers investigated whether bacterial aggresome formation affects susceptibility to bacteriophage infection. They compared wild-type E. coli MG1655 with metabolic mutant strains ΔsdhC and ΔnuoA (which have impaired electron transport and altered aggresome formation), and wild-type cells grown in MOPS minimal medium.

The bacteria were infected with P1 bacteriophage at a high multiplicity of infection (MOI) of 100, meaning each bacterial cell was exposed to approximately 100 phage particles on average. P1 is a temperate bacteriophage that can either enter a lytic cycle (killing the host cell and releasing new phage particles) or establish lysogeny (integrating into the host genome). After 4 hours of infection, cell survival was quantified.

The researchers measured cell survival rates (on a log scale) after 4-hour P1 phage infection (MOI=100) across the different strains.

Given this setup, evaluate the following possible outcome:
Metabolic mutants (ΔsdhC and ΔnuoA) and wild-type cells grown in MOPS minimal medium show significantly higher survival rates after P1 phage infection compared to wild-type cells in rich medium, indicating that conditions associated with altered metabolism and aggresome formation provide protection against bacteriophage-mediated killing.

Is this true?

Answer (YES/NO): NO